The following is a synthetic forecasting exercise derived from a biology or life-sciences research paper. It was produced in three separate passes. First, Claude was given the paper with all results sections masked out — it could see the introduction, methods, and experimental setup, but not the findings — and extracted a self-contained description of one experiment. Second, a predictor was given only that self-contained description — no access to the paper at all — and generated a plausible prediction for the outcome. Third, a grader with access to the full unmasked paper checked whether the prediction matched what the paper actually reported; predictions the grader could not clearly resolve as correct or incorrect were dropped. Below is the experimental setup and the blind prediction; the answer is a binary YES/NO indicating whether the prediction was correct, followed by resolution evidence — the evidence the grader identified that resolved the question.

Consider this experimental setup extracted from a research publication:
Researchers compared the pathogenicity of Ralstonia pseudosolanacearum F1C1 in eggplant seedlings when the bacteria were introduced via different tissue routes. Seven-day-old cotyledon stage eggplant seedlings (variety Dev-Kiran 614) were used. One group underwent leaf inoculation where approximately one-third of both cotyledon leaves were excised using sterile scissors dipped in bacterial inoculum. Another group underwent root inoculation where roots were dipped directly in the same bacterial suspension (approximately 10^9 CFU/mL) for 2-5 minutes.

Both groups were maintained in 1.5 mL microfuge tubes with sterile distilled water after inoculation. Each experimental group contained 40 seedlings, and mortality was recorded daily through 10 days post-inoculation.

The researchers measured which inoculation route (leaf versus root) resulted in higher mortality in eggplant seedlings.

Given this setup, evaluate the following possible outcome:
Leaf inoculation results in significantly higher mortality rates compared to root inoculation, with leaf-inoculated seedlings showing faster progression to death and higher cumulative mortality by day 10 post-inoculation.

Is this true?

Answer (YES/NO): YES